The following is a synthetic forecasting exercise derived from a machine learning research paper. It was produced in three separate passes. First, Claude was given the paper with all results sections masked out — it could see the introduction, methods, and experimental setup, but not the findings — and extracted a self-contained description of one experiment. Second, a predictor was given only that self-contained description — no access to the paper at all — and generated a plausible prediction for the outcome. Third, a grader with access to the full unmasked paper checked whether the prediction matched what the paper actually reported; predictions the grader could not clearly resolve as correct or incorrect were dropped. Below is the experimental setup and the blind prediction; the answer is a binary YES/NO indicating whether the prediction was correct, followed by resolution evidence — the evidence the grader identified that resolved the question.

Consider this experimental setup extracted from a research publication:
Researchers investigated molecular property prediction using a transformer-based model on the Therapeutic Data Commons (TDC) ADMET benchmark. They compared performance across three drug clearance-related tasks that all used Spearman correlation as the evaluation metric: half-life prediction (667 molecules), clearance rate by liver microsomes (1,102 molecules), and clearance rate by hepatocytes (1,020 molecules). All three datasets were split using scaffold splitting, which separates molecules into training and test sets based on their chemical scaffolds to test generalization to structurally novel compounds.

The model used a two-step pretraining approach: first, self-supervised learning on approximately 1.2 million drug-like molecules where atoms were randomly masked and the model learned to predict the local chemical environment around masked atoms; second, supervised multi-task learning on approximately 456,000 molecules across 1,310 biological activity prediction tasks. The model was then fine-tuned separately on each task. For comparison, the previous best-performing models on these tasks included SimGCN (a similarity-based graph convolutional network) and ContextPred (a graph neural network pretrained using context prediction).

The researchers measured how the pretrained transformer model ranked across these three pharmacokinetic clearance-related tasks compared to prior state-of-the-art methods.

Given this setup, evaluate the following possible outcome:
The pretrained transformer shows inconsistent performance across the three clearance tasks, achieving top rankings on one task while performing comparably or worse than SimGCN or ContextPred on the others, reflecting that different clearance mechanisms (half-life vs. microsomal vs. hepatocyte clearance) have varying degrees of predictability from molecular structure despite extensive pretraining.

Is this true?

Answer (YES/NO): NO